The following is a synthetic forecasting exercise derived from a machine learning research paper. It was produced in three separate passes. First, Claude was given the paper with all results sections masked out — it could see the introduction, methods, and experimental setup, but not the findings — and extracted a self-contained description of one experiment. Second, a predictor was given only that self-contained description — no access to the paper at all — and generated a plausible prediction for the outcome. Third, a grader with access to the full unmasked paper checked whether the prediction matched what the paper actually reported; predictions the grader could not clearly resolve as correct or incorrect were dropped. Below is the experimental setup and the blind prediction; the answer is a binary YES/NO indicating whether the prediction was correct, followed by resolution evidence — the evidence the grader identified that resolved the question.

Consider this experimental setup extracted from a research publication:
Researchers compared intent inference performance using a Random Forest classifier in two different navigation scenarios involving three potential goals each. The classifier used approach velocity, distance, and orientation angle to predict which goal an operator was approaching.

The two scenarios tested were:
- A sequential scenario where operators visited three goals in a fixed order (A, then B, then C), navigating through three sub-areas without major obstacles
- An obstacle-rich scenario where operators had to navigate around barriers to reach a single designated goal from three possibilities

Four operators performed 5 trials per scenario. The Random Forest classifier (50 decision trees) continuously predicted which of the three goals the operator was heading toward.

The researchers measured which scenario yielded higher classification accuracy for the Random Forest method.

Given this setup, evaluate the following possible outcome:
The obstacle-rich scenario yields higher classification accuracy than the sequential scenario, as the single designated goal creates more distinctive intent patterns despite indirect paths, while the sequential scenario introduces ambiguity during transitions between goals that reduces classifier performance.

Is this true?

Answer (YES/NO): YES